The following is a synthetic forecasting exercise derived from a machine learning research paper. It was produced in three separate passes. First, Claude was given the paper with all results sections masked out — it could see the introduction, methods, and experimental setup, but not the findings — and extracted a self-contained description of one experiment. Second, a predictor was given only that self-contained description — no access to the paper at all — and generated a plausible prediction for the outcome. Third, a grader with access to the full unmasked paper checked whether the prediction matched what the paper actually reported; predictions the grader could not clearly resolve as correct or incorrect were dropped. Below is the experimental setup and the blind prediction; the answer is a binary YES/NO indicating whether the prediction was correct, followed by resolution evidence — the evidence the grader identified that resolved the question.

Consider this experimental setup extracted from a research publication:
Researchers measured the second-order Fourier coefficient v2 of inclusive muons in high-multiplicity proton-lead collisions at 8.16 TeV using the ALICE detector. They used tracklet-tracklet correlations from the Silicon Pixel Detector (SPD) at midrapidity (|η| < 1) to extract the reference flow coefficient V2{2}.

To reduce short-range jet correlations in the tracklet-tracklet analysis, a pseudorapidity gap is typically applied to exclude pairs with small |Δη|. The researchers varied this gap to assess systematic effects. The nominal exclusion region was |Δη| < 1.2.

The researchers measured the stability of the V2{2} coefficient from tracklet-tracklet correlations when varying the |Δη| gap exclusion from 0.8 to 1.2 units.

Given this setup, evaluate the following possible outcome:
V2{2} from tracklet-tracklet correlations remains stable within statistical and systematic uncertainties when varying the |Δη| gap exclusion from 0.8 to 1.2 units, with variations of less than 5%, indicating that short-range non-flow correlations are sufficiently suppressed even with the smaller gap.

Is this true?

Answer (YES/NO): YES